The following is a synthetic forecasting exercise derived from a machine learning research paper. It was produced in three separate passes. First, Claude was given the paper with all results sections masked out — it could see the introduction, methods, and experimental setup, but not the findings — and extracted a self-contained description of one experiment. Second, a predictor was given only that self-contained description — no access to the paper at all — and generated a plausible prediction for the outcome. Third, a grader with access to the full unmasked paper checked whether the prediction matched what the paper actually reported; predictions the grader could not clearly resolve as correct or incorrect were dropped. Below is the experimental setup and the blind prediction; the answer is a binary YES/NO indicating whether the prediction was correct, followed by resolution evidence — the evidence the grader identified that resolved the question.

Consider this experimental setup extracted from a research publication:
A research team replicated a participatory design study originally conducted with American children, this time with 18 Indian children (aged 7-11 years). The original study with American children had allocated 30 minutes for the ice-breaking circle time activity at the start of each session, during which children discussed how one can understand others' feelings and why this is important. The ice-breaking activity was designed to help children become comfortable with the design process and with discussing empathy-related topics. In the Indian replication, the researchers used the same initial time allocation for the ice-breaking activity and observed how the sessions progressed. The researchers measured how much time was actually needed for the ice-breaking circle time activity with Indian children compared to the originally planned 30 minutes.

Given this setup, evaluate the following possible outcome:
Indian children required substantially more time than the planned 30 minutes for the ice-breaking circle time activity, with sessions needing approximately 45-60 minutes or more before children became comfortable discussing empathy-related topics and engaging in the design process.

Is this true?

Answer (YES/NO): YES